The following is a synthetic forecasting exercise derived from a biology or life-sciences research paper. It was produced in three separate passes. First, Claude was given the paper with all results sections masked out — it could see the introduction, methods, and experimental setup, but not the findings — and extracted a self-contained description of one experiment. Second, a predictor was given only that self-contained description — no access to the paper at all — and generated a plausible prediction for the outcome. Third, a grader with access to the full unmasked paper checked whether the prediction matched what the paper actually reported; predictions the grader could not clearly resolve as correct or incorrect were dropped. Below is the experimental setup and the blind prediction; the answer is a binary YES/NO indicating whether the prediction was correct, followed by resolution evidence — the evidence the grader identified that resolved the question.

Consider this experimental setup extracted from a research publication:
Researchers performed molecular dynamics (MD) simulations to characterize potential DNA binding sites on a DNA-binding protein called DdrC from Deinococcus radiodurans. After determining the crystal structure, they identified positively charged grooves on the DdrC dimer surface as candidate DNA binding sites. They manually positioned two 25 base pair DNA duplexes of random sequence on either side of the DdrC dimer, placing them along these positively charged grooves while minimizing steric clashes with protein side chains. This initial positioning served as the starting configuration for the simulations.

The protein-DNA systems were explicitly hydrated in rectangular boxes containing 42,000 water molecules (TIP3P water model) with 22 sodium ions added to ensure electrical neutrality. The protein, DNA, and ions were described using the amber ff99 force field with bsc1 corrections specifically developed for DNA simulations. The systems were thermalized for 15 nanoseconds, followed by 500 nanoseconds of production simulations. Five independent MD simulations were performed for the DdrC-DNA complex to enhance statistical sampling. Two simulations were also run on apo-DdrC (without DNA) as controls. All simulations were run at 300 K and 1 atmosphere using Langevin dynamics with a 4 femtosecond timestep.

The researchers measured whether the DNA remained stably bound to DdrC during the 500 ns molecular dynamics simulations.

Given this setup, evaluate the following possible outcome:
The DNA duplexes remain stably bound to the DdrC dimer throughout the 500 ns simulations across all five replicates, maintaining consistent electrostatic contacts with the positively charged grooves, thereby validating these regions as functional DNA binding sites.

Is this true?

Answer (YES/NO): NO